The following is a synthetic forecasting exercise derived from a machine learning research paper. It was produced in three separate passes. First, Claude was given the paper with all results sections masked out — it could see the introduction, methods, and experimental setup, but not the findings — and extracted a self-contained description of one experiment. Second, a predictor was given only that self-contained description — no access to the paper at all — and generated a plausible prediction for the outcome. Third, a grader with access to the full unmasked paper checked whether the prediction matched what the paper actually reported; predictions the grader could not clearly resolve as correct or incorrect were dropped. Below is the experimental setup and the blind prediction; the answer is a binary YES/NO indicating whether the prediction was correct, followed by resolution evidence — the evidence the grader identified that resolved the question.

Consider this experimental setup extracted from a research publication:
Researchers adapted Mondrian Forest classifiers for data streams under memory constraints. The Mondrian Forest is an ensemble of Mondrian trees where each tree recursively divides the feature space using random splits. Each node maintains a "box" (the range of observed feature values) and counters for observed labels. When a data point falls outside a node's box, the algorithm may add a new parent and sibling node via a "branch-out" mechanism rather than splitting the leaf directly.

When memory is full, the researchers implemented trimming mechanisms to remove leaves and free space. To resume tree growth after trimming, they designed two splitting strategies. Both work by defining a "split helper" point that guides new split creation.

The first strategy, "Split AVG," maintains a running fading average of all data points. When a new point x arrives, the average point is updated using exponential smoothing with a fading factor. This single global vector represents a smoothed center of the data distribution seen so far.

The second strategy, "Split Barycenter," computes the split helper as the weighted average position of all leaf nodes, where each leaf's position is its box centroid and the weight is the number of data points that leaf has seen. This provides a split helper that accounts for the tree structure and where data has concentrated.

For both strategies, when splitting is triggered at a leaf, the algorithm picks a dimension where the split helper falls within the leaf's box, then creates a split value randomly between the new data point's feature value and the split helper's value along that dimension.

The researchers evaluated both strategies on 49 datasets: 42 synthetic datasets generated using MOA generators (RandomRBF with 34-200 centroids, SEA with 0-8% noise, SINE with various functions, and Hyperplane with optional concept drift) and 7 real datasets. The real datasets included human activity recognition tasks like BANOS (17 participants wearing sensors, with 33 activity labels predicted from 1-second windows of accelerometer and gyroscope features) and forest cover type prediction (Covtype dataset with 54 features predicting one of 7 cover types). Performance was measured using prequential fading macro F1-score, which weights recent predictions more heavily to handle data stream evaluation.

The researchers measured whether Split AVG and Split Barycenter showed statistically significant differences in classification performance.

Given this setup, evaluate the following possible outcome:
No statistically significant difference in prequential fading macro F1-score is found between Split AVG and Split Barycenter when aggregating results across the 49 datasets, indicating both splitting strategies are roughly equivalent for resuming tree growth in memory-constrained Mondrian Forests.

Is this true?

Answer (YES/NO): YES